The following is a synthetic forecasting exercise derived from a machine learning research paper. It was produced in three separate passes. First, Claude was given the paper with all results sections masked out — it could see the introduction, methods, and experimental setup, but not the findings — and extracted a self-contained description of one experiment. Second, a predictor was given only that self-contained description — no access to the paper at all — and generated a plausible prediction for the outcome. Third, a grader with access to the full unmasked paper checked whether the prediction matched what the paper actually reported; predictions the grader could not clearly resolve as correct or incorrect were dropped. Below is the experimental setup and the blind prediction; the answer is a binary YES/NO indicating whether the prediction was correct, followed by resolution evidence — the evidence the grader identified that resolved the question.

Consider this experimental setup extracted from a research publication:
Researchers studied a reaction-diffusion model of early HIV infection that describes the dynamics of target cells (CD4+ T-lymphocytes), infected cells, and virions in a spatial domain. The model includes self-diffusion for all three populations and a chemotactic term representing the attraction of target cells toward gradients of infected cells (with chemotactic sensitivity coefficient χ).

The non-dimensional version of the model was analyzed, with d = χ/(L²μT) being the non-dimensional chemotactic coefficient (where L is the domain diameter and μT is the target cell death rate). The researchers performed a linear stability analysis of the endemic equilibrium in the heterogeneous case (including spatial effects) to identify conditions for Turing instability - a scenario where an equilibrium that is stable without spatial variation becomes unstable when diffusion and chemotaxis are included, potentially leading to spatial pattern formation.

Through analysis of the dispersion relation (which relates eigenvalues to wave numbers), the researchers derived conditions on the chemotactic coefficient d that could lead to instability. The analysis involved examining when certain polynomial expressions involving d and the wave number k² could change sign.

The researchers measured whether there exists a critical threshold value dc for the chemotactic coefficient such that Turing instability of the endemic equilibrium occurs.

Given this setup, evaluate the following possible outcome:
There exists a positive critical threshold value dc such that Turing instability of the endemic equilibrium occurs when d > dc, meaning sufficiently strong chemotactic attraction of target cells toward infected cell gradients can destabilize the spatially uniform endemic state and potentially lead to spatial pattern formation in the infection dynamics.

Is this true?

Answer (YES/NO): YES